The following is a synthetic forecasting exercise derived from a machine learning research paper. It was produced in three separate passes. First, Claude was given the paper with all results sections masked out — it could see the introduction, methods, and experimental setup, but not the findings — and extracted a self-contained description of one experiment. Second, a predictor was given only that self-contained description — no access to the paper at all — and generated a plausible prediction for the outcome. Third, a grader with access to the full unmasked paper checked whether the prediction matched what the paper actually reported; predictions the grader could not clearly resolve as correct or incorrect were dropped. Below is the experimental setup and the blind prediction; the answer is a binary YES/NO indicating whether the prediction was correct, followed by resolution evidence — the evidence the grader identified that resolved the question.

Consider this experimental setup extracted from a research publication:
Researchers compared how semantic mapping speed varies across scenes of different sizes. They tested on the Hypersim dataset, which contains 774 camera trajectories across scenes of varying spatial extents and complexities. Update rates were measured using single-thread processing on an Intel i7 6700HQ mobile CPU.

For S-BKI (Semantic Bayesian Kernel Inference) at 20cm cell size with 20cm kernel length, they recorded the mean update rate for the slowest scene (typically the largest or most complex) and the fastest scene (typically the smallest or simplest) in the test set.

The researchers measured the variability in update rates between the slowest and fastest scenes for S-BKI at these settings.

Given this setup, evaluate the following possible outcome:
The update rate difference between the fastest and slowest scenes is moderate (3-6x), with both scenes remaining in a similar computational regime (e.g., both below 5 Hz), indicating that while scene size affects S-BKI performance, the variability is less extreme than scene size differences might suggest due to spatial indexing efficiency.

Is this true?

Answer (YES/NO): NO